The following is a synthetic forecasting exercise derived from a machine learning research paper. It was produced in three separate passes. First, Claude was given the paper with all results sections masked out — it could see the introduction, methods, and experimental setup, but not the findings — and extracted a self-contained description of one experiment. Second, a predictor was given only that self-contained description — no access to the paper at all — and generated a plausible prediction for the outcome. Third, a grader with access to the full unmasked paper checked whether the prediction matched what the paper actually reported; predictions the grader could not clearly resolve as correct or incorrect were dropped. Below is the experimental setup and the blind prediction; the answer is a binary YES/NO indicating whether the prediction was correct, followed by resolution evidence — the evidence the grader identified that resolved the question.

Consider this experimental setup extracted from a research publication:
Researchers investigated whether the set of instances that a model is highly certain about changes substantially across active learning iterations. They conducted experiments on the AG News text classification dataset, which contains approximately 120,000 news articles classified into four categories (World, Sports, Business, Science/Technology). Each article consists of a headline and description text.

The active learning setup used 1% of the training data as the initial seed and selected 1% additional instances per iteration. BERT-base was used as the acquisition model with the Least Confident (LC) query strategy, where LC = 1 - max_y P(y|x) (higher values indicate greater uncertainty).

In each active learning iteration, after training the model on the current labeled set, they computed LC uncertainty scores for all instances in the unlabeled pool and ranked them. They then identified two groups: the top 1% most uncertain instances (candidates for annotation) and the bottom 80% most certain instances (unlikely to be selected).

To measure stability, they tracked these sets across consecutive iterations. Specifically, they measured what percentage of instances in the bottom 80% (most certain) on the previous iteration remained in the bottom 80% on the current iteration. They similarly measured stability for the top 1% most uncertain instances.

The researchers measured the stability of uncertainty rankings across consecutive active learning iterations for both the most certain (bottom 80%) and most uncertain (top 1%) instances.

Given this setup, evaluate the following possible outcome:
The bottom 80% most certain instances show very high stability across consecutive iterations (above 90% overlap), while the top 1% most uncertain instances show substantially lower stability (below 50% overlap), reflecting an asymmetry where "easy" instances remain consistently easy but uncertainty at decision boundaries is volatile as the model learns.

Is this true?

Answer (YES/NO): YES